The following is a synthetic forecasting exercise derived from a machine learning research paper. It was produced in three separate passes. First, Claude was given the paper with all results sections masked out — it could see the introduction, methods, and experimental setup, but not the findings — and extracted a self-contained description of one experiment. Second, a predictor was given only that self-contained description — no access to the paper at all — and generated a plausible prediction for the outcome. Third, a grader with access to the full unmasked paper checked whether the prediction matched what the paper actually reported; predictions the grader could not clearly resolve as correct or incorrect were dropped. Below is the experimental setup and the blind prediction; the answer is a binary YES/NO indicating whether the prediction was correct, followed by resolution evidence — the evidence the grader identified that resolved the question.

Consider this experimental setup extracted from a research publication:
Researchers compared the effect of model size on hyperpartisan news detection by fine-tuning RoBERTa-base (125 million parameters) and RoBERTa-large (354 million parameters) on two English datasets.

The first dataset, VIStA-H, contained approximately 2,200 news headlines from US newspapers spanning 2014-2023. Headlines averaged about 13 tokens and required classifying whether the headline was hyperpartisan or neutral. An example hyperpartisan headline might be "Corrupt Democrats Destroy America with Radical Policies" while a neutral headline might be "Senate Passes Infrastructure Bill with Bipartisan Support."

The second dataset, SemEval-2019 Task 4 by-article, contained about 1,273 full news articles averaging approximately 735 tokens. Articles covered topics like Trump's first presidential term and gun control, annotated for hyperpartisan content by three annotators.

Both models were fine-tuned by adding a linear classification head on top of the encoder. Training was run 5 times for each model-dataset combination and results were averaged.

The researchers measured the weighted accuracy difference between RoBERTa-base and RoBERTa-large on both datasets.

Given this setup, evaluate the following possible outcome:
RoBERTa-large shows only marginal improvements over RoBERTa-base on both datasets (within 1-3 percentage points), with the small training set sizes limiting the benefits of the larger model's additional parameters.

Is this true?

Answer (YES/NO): NO